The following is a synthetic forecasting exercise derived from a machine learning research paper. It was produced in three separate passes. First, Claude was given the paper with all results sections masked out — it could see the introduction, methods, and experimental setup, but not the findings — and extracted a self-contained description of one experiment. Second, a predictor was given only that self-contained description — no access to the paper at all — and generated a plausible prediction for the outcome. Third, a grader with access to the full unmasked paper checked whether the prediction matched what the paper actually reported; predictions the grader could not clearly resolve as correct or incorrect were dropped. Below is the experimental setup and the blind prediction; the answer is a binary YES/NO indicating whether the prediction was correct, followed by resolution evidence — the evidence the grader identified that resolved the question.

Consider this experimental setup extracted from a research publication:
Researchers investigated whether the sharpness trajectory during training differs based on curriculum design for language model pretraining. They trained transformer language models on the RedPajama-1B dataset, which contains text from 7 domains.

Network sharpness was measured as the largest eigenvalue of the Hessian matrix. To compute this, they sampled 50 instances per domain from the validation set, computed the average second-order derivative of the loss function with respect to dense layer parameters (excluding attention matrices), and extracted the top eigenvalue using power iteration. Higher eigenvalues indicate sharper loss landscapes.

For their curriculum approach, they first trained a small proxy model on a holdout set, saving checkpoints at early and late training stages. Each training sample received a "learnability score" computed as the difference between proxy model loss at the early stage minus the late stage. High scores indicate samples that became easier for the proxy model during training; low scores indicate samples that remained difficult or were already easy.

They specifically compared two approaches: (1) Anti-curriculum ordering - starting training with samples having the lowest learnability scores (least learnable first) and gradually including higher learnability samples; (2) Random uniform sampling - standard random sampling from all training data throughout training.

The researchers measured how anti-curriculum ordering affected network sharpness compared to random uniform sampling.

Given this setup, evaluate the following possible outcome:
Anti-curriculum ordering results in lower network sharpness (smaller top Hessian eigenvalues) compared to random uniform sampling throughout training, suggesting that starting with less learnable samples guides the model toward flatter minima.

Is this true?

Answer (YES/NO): NO